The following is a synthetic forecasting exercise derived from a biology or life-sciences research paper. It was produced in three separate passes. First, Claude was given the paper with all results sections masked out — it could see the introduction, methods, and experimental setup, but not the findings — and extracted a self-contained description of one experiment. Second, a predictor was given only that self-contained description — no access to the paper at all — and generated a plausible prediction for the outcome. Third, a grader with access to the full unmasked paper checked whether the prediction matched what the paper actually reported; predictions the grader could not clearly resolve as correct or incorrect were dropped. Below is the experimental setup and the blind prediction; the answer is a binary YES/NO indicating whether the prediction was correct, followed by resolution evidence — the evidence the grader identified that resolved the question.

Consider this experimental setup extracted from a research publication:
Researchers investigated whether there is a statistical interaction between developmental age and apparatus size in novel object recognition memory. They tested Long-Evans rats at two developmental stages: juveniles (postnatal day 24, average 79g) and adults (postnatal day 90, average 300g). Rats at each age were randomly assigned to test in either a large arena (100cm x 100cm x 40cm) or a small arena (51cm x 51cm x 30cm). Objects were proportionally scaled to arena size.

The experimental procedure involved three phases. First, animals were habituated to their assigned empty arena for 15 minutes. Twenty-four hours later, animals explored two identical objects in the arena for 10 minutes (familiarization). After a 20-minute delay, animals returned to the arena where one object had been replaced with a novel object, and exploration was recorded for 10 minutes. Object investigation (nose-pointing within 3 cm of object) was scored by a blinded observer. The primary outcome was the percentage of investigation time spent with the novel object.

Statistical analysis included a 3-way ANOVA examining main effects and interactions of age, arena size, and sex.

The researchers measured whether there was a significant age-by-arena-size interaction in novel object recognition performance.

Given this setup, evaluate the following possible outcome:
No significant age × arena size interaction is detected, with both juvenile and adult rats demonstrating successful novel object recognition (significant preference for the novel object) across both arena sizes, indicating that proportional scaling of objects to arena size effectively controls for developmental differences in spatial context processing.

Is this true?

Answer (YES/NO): NO